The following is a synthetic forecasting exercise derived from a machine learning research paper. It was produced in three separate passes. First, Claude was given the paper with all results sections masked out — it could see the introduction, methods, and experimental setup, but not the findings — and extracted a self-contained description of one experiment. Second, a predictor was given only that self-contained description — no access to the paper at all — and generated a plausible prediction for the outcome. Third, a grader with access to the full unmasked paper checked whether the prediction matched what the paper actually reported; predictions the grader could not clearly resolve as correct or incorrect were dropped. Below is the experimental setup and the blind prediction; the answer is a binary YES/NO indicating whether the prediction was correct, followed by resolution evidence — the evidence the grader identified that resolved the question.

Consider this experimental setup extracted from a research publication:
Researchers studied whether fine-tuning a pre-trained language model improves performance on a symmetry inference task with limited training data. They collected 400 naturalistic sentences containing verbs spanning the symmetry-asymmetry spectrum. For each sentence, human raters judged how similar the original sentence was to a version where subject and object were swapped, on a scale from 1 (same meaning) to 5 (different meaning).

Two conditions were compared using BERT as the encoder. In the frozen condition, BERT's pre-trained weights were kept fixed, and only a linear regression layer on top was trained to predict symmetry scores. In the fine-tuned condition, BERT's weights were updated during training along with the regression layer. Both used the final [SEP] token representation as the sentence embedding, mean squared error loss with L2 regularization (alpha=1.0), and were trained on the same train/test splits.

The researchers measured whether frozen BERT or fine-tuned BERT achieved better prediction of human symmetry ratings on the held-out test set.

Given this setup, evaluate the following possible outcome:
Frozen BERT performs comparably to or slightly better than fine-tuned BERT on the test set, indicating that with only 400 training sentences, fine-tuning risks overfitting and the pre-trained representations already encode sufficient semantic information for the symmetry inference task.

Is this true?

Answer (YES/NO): NO